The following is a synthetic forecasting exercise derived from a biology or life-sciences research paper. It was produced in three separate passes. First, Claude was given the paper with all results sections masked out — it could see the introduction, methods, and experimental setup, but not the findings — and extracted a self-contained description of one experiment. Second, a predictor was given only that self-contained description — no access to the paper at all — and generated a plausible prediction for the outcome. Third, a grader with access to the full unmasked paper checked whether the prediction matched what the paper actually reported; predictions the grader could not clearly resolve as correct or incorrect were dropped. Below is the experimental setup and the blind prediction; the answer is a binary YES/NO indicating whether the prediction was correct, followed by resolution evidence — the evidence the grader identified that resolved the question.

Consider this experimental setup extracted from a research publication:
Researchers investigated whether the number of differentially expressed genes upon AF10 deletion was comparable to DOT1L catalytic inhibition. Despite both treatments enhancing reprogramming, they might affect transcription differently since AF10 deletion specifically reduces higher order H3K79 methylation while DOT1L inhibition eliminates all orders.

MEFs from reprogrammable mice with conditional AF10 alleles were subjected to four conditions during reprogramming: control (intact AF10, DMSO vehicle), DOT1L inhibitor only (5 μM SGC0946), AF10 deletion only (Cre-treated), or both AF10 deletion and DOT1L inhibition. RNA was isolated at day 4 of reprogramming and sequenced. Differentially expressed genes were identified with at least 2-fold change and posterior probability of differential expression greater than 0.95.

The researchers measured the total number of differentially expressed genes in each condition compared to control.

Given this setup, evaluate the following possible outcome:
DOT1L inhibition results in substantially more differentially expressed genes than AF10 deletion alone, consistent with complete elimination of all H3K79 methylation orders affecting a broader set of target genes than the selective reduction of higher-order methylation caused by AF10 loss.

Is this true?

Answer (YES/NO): YES